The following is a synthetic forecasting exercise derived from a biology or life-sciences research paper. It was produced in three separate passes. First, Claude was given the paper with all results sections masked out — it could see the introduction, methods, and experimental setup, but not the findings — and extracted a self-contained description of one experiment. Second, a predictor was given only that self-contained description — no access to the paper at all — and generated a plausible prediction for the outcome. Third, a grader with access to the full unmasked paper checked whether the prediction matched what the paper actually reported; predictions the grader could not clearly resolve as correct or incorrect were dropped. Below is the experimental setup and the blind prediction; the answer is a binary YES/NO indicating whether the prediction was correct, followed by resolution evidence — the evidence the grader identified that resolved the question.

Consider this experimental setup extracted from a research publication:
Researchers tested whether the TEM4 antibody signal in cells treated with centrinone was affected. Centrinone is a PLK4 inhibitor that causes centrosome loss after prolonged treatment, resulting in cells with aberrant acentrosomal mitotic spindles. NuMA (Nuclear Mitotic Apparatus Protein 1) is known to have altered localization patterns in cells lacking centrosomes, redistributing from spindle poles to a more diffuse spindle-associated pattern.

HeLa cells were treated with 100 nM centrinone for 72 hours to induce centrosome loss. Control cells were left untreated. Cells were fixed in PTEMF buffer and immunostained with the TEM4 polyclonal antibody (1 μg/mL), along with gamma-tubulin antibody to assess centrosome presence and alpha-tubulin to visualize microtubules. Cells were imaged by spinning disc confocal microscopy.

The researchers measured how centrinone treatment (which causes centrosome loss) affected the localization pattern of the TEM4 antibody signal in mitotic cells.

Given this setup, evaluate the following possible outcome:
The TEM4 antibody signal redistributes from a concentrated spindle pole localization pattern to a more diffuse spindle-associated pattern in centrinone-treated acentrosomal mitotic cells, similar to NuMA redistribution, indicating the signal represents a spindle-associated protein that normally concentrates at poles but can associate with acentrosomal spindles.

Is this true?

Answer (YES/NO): NO